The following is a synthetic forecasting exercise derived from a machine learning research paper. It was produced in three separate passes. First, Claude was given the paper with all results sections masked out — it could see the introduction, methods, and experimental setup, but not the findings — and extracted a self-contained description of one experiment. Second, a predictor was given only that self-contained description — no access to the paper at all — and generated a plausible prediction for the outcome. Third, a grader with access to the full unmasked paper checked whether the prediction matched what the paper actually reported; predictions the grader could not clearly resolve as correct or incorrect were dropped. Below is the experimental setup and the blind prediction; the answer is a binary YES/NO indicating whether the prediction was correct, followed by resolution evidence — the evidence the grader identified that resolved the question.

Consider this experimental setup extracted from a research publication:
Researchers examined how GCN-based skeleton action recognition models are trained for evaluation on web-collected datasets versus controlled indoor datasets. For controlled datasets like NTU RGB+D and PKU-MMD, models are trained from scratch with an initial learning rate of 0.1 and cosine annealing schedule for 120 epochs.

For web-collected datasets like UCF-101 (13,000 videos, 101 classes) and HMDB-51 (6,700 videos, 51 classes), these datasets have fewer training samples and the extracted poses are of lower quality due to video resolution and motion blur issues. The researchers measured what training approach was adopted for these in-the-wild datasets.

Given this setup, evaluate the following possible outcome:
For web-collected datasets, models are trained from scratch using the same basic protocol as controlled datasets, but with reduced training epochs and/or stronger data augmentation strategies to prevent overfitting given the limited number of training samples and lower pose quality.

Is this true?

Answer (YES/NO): NO